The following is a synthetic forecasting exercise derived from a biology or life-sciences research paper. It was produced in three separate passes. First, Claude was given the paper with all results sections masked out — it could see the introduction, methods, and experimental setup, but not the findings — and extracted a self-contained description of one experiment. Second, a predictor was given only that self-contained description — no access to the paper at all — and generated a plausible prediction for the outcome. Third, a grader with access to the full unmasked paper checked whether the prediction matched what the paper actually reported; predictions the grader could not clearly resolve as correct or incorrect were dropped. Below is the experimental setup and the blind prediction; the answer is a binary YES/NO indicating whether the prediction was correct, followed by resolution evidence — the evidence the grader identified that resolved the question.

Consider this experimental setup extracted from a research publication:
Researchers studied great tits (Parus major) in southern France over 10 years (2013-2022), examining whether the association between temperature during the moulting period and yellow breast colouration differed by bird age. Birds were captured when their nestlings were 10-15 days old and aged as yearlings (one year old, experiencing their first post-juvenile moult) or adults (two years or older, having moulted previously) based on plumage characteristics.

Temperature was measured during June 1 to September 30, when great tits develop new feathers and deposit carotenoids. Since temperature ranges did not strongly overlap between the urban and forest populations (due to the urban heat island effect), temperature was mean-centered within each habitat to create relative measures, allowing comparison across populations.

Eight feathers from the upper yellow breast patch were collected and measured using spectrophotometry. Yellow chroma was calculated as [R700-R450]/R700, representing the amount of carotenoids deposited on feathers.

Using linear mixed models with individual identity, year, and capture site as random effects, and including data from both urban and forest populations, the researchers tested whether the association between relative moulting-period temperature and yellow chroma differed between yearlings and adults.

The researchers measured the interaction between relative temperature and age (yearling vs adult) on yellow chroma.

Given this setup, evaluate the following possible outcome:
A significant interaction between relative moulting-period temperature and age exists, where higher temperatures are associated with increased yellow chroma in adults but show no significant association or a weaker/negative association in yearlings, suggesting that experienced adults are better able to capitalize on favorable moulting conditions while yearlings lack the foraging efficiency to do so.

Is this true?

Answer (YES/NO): NO